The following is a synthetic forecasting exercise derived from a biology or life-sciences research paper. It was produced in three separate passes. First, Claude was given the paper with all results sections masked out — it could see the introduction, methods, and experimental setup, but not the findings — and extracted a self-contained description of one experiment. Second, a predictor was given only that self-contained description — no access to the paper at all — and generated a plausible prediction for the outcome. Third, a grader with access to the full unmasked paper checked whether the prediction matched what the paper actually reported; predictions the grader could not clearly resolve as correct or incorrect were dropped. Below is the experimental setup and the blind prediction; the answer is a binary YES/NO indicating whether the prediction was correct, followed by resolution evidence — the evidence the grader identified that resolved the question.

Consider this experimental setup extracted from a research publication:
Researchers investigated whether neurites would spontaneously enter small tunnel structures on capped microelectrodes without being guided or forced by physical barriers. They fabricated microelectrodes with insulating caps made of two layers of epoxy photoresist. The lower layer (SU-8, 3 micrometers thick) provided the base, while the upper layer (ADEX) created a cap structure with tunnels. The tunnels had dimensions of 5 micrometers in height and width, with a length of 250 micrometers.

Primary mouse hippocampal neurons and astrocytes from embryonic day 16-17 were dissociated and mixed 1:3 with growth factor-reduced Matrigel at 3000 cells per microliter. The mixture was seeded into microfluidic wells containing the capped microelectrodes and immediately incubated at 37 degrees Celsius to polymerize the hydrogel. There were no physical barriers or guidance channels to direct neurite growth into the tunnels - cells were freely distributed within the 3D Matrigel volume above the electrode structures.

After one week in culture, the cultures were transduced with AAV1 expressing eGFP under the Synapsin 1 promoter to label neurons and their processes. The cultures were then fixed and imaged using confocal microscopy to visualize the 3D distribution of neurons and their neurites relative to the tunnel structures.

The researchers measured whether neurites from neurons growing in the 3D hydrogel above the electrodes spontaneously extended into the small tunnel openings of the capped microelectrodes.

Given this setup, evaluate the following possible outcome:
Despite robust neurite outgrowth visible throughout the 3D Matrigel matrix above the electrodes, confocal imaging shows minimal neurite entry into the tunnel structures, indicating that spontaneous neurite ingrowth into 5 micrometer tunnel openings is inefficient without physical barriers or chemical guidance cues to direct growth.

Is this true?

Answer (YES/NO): NO